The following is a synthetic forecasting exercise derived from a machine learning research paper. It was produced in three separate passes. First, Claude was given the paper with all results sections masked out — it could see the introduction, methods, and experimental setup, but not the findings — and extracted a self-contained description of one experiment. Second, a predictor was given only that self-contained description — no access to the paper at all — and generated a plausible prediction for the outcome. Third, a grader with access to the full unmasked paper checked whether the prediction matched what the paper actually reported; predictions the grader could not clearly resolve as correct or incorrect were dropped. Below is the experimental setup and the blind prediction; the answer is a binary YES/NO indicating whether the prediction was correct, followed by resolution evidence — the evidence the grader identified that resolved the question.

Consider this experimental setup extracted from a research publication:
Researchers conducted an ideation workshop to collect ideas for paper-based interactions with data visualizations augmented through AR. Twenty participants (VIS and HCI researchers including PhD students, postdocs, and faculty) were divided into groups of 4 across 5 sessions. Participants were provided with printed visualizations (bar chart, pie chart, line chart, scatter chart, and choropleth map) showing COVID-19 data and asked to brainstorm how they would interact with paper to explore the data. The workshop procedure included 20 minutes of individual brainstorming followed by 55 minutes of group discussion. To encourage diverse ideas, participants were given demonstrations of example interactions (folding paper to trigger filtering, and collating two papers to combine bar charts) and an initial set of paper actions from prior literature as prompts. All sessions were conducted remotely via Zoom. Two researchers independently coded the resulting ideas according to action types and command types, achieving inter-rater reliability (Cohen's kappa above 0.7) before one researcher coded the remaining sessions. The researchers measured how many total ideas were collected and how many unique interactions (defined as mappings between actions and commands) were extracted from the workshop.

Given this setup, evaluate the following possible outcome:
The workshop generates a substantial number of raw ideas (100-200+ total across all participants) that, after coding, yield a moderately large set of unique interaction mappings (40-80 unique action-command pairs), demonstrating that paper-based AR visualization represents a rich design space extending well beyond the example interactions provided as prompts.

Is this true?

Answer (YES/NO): NO